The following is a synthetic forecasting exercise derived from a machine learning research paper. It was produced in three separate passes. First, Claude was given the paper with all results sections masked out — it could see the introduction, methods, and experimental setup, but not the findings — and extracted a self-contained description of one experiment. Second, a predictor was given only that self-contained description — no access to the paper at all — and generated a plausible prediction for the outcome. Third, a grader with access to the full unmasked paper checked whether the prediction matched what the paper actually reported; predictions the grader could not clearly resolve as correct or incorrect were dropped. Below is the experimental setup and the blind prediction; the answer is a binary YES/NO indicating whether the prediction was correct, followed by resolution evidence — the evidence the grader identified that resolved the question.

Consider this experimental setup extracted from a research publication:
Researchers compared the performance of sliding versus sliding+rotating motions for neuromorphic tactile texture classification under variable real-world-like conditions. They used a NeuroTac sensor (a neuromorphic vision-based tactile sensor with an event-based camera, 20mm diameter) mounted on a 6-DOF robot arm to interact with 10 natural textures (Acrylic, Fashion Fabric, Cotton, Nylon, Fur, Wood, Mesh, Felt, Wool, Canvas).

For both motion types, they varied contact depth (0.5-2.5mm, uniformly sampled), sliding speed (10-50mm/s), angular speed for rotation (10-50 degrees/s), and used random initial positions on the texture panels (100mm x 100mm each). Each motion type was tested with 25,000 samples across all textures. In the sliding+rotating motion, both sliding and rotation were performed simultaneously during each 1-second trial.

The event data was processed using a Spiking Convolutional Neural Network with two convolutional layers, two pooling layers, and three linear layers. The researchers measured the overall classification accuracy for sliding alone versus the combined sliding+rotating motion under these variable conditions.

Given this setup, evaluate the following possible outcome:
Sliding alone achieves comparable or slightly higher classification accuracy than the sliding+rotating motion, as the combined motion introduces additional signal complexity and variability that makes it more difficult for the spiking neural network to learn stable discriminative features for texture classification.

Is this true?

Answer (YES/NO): NO